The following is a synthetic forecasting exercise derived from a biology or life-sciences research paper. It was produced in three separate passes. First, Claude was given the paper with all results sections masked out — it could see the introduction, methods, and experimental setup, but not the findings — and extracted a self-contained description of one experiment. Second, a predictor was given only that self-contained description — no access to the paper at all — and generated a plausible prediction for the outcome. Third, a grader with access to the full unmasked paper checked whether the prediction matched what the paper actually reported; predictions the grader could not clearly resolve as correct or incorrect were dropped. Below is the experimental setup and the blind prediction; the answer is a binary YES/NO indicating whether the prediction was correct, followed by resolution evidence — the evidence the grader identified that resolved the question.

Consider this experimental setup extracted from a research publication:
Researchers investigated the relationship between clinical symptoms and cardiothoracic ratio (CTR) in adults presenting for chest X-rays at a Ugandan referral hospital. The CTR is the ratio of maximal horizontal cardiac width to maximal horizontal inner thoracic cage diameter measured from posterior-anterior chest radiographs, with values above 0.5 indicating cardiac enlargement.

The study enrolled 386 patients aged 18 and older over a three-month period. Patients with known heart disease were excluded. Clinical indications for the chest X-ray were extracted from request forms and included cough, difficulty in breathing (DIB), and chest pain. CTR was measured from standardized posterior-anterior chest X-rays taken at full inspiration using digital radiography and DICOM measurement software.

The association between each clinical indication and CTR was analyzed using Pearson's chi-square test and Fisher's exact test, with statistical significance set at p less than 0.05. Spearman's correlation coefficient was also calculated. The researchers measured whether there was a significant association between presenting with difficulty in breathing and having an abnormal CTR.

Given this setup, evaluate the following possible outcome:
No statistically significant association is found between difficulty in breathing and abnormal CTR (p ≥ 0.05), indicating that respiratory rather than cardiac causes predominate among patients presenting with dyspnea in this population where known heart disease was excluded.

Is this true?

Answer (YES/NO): YES